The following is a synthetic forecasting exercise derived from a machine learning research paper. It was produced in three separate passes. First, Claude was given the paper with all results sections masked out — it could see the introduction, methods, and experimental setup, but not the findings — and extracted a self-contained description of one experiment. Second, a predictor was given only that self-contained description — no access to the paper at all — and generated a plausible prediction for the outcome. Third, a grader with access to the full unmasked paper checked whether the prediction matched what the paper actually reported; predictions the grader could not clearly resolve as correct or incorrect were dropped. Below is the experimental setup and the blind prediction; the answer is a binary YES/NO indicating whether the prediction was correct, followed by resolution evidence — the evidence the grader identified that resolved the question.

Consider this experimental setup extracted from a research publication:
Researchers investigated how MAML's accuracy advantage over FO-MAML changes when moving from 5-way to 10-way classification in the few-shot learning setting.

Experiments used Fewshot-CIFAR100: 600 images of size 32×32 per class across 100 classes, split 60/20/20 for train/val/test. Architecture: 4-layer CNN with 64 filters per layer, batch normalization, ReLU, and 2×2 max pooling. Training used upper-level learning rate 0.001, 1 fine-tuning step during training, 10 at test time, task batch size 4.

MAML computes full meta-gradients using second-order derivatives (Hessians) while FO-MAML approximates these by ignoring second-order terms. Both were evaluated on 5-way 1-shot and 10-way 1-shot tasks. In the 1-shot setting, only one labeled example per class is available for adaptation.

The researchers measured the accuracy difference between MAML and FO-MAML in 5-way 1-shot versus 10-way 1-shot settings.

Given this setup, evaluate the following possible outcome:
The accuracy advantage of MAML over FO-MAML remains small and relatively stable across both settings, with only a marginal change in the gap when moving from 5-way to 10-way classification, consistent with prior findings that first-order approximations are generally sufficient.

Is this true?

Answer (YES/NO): NO